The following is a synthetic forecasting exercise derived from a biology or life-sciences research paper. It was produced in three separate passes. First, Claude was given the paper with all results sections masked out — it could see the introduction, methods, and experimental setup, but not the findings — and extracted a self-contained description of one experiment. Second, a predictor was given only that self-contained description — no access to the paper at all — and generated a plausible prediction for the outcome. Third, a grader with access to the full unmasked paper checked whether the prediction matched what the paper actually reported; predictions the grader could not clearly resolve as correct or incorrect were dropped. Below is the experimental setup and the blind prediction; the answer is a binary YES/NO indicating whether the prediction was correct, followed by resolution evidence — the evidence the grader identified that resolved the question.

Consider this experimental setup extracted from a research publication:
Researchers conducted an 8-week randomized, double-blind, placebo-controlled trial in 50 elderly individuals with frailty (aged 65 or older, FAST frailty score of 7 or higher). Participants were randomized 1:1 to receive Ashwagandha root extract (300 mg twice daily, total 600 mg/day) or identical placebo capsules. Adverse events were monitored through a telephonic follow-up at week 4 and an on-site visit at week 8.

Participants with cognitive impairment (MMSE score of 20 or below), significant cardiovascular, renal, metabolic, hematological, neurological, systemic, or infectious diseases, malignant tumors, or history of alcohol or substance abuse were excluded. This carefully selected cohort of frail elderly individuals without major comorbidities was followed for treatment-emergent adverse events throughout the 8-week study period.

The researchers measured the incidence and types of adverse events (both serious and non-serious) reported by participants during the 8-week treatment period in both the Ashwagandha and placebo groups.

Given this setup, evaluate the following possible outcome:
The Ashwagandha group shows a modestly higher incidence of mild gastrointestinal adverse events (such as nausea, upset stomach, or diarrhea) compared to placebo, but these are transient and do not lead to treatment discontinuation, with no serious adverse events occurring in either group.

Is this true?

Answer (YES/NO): YES